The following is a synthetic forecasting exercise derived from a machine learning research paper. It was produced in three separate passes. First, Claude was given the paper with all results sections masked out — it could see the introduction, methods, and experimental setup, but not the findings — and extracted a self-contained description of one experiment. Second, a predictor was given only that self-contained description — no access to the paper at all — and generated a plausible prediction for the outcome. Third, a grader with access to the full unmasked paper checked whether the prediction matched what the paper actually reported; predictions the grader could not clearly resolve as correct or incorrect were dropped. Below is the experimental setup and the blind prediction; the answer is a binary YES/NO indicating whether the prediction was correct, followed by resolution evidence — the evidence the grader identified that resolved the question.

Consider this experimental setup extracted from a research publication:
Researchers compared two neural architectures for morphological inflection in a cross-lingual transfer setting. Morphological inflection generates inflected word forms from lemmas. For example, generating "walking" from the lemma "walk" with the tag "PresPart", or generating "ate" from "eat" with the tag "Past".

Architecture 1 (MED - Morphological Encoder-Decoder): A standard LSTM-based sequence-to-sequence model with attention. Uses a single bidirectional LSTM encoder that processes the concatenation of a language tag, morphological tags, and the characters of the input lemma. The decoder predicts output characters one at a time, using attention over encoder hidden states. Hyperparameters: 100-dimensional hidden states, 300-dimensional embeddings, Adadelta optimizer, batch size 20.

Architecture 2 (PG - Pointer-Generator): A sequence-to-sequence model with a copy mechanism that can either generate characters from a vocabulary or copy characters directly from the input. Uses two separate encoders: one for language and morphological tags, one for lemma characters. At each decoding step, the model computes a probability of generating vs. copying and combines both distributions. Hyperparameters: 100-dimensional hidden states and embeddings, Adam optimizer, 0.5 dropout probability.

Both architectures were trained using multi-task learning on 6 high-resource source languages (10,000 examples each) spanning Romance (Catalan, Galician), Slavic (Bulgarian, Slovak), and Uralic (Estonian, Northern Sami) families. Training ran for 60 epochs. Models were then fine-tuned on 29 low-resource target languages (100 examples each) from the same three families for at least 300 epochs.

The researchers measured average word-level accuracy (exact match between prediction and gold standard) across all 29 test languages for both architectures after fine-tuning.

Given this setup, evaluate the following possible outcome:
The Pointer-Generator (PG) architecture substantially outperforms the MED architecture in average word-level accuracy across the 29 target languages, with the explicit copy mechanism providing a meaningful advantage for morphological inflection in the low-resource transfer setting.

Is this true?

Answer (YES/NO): YES